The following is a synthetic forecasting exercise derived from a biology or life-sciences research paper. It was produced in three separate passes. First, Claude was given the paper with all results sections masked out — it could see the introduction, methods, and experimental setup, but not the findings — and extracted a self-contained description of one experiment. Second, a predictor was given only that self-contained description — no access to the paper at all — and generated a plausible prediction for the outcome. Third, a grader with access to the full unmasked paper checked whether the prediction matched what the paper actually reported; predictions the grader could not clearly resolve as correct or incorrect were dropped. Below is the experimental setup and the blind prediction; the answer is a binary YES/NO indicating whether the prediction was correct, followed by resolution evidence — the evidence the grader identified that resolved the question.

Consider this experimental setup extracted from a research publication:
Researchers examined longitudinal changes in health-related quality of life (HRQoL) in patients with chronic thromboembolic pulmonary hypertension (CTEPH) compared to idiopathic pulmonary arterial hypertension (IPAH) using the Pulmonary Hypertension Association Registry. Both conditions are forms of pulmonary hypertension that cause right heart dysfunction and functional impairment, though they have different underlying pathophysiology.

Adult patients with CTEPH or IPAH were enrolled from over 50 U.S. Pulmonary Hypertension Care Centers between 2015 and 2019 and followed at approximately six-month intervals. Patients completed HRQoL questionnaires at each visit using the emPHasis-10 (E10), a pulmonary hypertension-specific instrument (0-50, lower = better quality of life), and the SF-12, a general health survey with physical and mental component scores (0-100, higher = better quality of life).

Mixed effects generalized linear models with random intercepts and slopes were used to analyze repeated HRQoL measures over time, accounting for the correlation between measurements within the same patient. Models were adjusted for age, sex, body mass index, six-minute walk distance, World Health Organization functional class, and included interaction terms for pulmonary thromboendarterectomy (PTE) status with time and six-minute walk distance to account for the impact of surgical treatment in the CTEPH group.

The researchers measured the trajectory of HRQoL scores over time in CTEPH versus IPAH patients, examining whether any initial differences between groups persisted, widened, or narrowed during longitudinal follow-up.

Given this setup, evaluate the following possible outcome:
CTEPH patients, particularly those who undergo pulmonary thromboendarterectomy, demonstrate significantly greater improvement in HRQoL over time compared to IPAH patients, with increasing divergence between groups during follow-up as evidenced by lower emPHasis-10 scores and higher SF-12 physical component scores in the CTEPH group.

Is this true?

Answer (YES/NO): NO